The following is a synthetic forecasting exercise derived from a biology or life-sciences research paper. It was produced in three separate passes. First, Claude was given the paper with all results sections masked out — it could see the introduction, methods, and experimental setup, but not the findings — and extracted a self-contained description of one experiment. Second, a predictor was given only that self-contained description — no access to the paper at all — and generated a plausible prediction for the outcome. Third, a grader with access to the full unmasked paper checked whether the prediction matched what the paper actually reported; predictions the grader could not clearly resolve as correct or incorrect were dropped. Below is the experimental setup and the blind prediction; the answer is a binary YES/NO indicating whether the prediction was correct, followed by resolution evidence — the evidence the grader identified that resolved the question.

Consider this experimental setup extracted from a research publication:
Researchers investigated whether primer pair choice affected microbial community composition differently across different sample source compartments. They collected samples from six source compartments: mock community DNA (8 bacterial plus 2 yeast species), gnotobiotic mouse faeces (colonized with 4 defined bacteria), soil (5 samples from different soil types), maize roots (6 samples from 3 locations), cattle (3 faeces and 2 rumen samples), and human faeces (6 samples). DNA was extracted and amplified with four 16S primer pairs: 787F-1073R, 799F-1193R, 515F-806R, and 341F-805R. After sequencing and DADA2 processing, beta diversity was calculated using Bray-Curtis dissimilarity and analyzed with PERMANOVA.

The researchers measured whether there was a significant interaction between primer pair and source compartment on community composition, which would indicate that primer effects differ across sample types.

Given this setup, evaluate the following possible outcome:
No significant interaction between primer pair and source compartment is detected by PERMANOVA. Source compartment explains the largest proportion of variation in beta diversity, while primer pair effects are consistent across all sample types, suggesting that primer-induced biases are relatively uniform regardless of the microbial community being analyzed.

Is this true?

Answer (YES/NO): NO